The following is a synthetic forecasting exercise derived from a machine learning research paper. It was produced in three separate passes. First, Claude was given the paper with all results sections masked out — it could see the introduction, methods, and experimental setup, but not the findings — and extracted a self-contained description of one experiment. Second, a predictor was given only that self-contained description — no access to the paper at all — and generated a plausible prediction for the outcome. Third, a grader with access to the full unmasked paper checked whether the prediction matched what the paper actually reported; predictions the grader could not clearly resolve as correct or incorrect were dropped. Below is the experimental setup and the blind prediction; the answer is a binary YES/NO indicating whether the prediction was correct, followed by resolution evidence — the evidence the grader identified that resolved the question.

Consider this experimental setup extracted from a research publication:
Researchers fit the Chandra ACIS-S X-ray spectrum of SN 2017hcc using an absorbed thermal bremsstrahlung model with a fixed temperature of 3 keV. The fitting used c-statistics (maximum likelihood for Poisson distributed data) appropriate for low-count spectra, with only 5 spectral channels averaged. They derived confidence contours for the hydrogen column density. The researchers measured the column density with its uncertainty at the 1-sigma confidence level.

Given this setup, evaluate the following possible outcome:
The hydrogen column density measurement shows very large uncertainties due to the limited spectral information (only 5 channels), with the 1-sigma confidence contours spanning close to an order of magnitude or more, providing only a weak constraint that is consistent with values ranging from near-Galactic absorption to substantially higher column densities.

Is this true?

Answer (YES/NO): NO